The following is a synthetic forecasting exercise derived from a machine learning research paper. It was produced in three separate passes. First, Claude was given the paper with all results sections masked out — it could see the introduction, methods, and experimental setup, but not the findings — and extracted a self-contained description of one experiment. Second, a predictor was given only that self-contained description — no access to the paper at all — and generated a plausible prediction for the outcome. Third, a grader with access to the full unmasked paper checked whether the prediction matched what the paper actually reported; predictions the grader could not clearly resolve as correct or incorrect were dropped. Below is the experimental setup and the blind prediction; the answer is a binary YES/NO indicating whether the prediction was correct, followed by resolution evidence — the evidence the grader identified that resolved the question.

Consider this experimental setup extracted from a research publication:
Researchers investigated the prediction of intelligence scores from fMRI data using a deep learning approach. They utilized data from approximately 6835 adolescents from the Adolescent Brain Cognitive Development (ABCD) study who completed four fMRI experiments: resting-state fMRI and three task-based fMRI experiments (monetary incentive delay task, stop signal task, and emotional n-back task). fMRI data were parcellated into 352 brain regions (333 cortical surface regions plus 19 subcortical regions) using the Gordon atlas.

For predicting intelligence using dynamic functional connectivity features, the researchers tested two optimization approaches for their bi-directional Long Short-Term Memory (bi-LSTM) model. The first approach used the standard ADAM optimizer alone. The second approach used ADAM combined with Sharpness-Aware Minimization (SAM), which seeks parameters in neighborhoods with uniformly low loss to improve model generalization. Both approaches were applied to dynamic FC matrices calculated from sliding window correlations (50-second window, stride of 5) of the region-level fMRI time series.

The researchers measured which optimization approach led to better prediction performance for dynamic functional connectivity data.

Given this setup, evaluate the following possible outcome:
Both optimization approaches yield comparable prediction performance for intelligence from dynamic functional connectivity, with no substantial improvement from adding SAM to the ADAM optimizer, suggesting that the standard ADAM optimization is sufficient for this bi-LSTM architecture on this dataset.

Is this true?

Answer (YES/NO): NO